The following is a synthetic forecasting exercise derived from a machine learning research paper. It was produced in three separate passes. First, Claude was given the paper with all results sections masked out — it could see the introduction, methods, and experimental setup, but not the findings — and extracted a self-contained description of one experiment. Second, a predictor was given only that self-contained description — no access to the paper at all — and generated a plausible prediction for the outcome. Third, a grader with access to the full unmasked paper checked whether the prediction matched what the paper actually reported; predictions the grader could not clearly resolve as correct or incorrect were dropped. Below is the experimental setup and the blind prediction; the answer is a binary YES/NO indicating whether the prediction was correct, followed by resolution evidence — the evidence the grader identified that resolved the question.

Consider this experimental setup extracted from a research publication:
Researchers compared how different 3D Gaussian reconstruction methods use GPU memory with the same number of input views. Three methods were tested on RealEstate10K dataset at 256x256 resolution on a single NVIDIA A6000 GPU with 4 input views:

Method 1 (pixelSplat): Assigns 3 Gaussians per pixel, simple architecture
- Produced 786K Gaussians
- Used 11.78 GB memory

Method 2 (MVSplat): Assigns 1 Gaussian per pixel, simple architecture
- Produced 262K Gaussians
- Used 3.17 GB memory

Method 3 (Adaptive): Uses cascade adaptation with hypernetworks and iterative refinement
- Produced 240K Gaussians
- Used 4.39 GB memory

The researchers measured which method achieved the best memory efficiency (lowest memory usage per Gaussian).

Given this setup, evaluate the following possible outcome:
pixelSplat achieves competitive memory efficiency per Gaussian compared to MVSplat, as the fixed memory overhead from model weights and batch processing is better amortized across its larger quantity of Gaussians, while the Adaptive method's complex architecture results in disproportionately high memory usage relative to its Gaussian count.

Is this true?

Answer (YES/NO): NO